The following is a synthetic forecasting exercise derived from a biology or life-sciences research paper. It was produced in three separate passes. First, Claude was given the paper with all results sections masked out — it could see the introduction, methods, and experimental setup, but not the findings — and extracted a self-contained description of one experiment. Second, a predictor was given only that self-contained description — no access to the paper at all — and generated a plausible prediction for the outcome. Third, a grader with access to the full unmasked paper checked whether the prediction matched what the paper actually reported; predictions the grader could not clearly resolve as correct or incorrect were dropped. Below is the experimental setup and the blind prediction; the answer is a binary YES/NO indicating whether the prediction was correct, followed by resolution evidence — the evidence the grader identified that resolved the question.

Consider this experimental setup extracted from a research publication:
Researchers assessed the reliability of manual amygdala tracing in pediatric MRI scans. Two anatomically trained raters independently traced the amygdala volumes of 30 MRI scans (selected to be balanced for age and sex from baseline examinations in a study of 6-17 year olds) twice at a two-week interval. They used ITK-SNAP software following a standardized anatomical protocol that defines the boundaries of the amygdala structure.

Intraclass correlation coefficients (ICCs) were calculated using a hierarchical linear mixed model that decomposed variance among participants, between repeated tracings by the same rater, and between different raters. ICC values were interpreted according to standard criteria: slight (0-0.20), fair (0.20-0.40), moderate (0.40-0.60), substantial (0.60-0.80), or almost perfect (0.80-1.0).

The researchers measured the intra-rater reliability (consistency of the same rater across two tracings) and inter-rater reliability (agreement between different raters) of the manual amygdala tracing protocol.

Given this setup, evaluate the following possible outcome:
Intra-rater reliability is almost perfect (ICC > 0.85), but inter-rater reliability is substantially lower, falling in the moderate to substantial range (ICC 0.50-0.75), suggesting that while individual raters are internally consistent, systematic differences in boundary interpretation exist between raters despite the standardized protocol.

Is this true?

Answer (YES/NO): NO